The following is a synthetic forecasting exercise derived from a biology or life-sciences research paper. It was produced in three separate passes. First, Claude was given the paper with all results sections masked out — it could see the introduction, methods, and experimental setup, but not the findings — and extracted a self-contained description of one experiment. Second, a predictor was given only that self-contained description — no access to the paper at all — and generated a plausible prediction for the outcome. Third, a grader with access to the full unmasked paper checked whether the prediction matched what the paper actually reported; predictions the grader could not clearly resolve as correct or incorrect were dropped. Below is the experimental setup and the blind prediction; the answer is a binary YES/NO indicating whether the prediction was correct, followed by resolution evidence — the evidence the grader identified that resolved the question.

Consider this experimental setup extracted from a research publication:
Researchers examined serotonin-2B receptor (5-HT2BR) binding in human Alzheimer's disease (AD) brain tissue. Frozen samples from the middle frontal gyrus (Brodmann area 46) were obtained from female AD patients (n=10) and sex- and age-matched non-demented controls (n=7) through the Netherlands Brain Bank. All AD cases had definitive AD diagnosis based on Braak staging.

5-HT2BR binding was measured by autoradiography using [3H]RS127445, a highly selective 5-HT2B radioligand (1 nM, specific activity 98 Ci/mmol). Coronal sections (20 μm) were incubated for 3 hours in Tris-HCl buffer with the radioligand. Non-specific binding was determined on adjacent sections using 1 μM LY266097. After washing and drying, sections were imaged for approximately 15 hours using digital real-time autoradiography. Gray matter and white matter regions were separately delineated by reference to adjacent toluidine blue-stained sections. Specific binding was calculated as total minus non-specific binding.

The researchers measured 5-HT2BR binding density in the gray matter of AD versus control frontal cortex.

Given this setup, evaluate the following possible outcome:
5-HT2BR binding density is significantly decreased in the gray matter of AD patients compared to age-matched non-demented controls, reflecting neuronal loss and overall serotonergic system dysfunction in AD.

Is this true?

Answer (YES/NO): NO